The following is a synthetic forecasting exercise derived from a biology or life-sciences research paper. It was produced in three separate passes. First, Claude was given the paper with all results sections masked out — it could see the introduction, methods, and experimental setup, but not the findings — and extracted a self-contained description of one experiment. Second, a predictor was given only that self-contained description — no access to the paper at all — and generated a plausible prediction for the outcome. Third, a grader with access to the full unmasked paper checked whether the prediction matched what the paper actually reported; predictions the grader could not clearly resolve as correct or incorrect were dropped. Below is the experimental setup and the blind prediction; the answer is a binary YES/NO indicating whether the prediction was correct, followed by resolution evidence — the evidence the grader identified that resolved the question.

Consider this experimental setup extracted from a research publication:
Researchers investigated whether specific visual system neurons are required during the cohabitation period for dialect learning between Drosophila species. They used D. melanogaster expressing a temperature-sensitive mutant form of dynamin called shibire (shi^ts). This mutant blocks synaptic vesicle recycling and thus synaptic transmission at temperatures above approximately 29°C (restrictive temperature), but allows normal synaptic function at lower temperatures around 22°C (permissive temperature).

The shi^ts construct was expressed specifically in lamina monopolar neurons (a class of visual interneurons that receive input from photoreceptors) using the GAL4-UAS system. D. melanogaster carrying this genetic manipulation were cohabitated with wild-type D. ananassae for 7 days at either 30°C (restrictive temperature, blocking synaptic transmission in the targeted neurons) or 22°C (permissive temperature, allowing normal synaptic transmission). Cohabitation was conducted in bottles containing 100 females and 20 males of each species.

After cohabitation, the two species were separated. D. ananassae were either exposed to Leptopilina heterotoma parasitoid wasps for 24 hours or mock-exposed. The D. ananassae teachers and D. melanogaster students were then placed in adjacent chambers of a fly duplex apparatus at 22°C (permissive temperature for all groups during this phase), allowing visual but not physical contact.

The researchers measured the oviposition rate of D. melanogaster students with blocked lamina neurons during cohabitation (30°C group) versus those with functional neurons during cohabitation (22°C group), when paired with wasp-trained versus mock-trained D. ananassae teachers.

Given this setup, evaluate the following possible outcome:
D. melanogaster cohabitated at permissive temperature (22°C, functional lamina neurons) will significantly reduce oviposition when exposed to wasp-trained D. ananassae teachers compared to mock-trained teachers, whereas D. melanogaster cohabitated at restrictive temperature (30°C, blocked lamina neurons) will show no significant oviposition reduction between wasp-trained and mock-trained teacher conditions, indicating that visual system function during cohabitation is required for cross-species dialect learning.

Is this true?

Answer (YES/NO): NO